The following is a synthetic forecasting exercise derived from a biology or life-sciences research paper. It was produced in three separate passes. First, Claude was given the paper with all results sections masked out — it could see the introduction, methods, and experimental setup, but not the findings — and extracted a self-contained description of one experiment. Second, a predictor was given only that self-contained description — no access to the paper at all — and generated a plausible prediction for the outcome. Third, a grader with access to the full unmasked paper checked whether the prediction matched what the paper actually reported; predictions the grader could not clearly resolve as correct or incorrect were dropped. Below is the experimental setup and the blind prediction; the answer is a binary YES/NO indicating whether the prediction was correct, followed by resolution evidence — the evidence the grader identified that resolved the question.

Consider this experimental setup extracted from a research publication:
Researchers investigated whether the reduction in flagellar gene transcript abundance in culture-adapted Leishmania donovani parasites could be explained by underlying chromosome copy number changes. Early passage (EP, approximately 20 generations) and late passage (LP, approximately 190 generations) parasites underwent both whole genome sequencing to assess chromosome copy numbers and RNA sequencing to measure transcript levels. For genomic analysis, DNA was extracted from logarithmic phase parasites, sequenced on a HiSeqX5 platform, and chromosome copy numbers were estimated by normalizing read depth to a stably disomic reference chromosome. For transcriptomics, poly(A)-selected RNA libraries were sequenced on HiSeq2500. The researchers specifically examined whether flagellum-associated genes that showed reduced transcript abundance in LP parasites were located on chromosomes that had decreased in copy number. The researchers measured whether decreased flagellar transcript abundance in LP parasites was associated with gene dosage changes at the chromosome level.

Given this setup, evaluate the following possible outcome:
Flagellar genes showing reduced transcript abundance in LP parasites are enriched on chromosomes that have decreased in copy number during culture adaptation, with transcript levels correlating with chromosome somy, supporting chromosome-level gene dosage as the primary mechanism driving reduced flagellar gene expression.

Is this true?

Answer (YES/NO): NO